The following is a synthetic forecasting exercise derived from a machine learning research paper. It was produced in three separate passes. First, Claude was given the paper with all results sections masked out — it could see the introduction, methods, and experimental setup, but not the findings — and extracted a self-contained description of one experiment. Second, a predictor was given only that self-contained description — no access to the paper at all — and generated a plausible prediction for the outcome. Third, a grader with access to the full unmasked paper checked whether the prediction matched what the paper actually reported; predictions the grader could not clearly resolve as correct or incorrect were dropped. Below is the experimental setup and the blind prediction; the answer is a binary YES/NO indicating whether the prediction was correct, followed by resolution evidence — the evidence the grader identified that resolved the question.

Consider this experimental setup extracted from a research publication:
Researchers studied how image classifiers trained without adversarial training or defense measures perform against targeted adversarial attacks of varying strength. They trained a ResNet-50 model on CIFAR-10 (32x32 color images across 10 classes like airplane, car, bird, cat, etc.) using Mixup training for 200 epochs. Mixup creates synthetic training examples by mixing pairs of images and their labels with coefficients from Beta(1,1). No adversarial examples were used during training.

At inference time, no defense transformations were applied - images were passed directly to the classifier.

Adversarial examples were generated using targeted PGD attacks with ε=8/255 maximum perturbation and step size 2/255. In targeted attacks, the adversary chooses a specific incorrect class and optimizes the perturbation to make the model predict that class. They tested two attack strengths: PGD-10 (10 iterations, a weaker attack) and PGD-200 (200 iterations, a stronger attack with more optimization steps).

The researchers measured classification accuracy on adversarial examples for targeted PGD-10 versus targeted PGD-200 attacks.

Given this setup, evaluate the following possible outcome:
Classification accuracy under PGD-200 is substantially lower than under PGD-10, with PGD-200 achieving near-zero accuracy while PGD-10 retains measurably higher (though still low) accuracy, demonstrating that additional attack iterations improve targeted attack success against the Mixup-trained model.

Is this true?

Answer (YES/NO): NO